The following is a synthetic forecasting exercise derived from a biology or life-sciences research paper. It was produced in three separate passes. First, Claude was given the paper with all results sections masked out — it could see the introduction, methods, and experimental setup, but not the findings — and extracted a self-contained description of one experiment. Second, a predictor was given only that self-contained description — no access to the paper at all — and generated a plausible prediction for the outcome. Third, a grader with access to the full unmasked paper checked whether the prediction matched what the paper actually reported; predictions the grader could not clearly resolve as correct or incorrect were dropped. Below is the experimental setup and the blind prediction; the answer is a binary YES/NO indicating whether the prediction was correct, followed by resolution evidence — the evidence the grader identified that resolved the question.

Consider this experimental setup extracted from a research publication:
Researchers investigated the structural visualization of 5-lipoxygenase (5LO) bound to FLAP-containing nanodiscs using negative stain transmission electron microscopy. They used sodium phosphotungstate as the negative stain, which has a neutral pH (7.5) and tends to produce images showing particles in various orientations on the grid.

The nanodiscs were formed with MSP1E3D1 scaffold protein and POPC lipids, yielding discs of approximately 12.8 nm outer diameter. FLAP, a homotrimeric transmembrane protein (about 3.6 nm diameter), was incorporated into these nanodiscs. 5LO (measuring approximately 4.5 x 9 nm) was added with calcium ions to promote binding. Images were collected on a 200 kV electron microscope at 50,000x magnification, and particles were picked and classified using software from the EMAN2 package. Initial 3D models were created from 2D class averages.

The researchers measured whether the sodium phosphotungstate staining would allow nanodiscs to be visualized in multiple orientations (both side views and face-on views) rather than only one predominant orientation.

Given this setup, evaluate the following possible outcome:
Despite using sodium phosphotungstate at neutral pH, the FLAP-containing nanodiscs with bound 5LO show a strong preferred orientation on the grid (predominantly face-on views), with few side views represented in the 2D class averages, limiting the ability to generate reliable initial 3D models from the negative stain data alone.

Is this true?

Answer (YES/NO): NO